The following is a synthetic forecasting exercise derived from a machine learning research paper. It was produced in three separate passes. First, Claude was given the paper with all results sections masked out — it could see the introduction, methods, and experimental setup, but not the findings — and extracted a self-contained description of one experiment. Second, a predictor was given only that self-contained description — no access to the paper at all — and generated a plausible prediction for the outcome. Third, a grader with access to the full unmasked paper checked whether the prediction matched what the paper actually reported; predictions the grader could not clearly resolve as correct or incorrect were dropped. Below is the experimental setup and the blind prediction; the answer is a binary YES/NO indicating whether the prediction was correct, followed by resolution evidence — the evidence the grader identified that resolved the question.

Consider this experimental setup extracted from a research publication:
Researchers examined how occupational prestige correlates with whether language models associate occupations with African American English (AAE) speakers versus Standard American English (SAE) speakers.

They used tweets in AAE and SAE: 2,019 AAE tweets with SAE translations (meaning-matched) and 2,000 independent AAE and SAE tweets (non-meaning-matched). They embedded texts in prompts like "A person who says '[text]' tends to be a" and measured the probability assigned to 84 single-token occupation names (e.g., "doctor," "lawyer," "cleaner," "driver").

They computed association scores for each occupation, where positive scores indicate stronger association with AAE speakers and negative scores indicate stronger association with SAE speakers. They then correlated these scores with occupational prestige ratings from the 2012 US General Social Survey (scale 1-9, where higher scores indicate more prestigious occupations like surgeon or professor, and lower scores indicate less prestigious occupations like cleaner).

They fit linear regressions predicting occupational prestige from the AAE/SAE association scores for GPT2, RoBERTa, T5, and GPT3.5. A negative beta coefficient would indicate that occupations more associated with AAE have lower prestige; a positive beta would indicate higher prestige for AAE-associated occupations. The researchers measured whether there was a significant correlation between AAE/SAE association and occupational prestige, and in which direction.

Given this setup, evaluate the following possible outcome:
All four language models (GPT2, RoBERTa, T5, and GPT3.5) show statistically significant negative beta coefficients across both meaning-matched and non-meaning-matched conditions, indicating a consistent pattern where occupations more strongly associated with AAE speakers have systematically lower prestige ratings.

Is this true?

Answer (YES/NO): NO